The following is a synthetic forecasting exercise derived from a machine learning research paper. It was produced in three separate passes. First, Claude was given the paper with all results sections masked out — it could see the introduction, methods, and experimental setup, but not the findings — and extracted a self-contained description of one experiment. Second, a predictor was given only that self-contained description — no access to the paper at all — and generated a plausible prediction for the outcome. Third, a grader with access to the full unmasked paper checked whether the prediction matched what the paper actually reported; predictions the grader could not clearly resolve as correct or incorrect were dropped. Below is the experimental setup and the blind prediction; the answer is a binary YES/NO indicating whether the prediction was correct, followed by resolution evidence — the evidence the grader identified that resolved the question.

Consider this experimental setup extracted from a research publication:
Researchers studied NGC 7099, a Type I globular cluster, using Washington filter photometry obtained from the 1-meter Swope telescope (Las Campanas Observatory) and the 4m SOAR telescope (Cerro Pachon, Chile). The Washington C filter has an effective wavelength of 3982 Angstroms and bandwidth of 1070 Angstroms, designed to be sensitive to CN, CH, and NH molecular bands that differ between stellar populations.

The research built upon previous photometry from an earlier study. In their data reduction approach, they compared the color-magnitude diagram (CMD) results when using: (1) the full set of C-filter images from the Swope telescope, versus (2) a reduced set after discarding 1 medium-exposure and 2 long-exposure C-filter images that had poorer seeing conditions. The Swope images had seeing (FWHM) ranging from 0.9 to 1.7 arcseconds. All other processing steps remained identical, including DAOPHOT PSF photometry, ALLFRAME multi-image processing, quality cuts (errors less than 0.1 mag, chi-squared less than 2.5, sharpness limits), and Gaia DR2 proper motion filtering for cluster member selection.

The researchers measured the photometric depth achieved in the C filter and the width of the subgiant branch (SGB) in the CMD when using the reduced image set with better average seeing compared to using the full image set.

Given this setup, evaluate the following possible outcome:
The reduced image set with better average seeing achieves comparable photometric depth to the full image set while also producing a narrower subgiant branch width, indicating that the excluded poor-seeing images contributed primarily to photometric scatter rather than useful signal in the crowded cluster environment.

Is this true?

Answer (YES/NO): NO